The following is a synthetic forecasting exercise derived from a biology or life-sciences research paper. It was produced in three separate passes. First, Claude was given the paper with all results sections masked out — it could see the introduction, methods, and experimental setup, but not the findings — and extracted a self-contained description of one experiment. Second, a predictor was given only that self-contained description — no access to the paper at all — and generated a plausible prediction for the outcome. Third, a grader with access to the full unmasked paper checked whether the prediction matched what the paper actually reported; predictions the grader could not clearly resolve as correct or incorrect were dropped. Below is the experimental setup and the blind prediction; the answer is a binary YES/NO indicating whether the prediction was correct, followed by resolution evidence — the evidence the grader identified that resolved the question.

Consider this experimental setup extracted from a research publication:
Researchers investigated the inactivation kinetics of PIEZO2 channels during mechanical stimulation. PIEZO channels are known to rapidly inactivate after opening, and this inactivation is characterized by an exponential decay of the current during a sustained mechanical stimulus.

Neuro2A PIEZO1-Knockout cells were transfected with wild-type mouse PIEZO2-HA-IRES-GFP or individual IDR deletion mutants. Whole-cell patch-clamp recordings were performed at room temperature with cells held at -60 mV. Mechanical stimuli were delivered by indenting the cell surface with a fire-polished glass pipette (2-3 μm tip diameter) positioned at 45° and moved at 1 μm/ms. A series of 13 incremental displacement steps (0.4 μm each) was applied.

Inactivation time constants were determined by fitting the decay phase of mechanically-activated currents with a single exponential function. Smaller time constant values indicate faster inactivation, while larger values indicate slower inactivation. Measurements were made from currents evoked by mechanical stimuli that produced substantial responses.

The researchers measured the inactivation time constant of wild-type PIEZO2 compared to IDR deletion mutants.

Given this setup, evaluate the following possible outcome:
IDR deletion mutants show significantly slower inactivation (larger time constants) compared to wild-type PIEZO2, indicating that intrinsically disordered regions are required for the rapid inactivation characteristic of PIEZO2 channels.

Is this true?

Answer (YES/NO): NO